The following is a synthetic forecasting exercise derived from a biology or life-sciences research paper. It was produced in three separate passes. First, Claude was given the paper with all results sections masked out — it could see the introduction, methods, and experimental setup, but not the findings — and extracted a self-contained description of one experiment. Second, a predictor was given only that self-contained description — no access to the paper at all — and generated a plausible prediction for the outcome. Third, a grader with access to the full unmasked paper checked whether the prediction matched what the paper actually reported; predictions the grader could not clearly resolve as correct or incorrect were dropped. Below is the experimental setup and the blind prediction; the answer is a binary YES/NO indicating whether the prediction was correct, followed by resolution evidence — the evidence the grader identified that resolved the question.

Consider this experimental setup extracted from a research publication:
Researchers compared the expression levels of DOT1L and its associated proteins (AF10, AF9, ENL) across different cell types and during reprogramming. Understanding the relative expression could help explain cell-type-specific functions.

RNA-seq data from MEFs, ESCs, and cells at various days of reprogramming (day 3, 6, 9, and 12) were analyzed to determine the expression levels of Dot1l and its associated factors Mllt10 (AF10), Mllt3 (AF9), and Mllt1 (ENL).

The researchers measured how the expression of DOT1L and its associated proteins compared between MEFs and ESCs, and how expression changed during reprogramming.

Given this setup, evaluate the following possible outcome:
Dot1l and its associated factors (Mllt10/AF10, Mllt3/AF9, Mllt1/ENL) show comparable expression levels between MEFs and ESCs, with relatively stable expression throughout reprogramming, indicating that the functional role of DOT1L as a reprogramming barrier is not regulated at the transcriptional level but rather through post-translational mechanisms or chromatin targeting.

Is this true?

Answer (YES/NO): NO